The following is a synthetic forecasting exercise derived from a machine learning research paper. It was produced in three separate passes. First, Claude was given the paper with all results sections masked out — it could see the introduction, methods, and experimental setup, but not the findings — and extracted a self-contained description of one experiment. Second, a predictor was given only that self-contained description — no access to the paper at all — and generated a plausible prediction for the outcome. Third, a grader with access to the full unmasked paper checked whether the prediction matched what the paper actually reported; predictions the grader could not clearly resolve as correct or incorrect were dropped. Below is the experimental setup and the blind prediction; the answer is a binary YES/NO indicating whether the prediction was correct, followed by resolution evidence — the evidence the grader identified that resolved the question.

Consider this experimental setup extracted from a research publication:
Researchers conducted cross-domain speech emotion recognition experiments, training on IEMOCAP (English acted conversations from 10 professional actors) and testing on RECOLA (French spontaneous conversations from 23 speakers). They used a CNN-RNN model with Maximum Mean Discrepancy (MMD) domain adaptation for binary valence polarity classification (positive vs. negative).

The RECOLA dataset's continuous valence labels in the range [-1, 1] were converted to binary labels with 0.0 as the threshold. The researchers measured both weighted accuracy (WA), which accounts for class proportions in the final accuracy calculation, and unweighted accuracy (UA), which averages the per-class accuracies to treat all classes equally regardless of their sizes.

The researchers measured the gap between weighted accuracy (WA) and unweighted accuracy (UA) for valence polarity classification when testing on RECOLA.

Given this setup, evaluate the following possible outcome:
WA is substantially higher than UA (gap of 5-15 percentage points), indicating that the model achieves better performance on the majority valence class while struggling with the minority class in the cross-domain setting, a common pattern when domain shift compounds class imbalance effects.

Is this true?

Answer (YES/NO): NO